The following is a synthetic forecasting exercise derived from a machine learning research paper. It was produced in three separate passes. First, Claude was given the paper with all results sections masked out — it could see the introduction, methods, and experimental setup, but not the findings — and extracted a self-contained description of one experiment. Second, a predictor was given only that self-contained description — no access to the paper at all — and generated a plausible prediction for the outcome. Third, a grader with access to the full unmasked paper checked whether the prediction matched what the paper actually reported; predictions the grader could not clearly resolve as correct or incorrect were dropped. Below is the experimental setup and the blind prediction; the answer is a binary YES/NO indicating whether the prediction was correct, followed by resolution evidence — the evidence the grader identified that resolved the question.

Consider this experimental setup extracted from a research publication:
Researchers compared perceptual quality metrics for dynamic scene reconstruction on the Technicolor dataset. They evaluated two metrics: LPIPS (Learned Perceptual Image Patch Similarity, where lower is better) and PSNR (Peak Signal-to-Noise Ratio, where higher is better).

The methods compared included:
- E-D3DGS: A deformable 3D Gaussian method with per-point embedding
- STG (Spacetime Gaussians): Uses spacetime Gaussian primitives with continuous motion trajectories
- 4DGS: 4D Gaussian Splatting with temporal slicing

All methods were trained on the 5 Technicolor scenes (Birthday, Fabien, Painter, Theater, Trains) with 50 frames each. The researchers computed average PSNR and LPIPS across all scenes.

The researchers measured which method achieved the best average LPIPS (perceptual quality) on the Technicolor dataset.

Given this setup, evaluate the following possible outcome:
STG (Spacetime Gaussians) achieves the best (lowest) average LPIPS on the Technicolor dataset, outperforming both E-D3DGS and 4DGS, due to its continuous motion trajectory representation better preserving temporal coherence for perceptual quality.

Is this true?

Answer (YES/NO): YES